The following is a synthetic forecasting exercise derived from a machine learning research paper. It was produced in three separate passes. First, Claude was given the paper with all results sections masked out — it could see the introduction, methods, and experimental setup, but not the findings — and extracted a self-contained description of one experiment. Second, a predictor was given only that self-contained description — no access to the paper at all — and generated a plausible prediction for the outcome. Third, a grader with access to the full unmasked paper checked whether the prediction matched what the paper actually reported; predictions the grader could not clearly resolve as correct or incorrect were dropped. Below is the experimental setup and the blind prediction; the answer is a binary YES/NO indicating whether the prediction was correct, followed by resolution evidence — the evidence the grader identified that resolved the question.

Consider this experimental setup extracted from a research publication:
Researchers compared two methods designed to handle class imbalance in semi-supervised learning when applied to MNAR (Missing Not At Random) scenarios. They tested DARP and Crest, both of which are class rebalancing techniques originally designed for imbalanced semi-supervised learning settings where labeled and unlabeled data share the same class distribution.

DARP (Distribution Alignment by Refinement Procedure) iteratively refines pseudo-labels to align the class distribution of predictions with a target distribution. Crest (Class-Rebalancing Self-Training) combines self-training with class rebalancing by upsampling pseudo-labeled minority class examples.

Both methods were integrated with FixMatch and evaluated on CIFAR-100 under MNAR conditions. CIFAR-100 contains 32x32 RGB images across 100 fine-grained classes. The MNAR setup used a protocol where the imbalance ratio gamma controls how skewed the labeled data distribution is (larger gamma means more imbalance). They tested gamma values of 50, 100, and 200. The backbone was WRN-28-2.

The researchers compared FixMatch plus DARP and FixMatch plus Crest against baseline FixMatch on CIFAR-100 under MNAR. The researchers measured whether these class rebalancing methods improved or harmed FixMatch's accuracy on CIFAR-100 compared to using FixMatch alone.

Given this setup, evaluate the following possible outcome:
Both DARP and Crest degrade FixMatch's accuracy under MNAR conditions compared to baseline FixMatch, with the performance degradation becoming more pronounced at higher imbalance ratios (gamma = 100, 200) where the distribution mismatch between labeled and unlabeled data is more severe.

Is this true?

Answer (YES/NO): NO